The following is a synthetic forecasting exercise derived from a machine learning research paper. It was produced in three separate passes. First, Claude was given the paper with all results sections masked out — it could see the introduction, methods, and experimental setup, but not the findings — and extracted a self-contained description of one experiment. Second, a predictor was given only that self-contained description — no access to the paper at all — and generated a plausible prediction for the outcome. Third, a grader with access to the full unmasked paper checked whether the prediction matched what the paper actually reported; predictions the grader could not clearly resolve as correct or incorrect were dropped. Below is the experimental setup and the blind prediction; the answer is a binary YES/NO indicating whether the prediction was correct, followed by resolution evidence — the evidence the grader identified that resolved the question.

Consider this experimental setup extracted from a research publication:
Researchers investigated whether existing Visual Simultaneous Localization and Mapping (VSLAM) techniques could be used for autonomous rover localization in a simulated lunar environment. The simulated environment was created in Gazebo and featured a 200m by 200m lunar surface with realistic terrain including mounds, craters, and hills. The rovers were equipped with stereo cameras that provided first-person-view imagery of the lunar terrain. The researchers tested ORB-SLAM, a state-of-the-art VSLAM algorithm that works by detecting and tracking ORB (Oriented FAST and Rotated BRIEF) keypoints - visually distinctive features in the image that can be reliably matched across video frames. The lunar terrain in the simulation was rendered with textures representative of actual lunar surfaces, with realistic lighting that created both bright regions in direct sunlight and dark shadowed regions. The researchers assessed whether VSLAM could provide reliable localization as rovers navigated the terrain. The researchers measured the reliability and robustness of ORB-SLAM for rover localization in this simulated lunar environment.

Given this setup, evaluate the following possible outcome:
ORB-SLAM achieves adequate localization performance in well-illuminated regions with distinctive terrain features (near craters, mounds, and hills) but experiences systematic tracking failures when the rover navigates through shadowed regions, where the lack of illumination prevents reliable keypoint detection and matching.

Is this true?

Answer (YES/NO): NO